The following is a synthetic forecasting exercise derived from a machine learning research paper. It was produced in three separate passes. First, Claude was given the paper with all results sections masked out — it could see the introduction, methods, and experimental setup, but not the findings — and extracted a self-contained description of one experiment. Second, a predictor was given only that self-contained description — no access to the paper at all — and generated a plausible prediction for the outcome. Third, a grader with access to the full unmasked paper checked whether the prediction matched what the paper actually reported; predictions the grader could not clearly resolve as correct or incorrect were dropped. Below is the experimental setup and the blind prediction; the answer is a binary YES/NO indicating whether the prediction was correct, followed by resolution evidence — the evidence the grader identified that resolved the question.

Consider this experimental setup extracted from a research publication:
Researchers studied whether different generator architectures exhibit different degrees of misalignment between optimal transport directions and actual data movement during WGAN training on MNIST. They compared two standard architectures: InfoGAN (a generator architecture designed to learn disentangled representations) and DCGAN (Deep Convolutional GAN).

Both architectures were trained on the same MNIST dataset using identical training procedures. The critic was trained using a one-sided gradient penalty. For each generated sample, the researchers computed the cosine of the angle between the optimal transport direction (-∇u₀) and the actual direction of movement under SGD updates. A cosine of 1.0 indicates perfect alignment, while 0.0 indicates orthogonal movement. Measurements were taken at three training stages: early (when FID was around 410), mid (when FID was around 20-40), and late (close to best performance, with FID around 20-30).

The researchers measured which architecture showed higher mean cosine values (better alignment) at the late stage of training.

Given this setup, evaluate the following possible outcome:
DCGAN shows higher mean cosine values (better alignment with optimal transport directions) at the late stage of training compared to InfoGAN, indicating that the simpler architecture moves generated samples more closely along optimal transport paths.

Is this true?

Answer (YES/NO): NO